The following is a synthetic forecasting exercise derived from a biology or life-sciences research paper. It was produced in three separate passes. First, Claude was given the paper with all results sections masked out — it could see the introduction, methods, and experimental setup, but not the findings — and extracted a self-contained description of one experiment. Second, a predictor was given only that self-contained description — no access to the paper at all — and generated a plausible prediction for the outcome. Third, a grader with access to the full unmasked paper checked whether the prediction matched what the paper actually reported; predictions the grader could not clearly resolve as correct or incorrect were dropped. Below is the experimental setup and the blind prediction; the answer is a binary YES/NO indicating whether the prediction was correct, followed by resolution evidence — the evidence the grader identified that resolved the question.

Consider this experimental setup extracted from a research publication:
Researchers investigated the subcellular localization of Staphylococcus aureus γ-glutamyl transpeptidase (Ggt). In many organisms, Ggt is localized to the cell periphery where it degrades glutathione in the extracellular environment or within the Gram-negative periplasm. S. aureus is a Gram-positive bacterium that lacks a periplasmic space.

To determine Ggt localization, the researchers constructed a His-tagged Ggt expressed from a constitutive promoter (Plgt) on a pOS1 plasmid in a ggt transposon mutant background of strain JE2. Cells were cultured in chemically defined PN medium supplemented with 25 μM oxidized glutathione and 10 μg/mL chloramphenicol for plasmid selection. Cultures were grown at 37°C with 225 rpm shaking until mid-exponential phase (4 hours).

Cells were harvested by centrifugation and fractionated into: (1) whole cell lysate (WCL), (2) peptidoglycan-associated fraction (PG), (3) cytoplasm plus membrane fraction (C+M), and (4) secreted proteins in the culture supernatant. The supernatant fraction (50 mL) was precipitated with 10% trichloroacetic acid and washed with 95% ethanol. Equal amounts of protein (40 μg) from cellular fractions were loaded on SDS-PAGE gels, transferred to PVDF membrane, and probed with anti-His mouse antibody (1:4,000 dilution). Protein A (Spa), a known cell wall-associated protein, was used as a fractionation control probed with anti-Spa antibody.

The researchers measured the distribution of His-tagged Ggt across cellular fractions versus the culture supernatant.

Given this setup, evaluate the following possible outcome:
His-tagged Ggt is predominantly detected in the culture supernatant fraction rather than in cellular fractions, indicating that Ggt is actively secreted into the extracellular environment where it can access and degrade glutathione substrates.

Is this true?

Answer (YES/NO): NO